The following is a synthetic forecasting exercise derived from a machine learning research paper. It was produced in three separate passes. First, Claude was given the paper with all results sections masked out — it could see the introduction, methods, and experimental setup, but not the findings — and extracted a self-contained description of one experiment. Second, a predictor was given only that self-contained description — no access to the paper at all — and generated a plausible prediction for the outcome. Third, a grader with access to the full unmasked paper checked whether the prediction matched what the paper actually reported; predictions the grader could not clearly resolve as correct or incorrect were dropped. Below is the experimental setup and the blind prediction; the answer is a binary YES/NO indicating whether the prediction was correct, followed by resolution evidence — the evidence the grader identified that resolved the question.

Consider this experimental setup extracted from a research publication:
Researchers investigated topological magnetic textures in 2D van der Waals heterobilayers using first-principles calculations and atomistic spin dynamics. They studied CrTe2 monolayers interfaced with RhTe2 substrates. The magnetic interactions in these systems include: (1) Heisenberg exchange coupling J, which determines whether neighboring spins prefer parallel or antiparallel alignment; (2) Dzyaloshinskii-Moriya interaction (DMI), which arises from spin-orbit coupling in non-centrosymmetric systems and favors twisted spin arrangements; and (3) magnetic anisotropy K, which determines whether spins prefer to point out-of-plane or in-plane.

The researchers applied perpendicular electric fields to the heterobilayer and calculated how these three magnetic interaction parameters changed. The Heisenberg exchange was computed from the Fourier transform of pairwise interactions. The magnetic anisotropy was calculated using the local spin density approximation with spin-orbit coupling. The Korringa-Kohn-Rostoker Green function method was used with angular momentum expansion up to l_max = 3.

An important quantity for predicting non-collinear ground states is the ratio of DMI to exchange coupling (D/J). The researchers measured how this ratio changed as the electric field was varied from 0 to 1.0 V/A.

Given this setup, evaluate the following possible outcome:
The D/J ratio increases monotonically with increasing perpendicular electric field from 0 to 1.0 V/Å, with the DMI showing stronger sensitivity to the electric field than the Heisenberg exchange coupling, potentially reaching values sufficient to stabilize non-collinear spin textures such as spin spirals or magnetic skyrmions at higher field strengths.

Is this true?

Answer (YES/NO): NO